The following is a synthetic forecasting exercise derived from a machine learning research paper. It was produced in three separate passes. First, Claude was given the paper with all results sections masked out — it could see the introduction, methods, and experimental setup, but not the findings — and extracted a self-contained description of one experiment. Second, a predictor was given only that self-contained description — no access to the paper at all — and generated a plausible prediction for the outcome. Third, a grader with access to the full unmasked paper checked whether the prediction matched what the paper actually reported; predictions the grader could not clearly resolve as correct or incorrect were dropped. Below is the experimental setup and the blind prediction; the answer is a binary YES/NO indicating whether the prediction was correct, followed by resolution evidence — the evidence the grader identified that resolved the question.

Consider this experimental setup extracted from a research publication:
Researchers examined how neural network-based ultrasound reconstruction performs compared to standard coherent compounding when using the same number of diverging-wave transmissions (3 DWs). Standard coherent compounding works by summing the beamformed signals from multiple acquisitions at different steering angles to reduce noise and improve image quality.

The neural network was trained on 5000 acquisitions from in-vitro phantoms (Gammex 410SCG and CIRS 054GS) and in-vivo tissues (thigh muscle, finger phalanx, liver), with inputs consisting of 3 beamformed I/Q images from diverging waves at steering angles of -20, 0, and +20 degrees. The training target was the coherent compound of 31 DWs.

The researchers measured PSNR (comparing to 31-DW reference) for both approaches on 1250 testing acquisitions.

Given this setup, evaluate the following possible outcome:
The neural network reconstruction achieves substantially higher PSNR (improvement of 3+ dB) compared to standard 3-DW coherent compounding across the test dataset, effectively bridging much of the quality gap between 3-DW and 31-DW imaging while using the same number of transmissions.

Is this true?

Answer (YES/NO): NO